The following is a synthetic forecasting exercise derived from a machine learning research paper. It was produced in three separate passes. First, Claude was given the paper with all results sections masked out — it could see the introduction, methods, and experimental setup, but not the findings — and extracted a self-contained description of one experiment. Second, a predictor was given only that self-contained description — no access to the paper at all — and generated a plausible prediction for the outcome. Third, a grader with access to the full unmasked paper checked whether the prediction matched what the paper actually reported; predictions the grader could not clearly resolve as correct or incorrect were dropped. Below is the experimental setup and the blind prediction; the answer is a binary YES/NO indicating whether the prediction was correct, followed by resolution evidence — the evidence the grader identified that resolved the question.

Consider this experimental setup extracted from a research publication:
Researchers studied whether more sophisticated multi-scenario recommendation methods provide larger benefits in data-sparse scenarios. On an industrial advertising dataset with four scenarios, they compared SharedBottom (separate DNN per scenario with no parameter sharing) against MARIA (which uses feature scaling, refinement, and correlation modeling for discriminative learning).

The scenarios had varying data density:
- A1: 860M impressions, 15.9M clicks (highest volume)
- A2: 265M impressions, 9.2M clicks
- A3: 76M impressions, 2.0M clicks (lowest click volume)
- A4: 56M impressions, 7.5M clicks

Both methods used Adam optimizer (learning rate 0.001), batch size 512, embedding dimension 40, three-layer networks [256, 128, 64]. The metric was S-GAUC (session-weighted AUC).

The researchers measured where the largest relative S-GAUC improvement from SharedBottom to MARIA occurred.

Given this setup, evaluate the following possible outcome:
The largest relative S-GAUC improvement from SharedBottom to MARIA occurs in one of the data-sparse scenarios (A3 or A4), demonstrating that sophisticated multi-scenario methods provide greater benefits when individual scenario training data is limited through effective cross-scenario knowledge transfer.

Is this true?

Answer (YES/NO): YES